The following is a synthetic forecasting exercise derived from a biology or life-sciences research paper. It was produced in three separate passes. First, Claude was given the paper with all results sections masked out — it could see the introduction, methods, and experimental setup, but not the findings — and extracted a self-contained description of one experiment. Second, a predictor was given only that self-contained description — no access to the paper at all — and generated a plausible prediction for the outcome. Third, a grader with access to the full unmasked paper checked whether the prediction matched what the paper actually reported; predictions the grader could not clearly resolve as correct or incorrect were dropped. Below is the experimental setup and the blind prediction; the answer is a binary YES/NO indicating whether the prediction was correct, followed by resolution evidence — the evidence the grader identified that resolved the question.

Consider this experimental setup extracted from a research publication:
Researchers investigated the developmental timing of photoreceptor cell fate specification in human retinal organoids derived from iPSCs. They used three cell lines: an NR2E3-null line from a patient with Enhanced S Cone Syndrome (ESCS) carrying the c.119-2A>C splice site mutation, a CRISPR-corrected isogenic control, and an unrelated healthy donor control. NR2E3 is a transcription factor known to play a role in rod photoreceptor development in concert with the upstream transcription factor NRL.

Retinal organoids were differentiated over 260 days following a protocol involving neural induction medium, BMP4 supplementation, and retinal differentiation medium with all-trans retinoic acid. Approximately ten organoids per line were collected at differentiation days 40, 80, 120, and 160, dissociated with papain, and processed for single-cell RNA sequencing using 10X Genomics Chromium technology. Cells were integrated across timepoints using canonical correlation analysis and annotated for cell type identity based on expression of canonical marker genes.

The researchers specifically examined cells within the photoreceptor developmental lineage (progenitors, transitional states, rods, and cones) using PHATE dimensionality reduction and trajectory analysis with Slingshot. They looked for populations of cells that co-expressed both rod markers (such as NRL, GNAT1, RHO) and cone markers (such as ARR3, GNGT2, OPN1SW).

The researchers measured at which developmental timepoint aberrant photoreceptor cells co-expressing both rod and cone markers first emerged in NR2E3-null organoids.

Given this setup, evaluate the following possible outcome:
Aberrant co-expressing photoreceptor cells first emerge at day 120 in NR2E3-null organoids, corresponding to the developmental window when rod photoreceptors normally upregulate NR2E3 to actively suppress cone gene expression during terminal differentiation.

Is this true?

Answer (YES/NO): YES